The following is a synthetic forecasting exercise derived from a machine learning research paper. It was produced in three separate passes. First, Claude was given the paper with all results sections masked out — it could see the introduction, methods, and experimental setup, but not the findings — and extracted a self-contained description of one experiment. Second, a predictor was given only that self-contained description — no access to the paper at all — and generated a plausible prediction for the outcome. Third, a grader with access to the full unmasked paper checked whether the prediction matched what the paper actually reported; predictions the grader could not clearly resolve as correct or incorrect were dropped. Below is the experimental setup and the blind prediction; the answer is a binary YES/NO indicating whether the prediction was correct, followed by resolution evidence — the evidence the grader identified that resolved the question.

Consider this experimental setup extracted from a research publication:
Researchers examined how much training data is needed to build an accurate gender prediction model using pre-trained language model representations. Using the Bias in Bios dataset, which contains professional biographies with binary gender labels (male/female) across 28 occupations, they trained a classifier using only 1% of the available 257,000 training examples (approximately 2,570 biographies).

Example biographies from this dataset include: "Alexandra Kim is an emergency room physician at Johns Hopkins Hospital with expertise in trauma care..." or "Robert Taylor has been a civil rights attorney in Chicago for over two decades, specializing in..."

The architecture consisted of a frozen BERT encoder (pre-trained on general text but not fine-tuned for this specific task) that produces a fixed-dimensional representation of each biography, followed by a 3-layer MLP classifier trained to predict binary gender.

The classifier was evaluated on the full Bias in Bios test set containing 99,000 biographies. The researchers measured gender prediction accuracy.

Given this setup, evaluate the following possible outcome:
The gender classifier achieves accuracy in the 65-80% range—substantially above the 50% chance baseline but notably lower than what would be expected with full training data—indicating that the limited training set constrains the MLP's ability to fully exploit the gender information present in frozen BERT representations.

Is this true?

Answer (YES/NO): NO